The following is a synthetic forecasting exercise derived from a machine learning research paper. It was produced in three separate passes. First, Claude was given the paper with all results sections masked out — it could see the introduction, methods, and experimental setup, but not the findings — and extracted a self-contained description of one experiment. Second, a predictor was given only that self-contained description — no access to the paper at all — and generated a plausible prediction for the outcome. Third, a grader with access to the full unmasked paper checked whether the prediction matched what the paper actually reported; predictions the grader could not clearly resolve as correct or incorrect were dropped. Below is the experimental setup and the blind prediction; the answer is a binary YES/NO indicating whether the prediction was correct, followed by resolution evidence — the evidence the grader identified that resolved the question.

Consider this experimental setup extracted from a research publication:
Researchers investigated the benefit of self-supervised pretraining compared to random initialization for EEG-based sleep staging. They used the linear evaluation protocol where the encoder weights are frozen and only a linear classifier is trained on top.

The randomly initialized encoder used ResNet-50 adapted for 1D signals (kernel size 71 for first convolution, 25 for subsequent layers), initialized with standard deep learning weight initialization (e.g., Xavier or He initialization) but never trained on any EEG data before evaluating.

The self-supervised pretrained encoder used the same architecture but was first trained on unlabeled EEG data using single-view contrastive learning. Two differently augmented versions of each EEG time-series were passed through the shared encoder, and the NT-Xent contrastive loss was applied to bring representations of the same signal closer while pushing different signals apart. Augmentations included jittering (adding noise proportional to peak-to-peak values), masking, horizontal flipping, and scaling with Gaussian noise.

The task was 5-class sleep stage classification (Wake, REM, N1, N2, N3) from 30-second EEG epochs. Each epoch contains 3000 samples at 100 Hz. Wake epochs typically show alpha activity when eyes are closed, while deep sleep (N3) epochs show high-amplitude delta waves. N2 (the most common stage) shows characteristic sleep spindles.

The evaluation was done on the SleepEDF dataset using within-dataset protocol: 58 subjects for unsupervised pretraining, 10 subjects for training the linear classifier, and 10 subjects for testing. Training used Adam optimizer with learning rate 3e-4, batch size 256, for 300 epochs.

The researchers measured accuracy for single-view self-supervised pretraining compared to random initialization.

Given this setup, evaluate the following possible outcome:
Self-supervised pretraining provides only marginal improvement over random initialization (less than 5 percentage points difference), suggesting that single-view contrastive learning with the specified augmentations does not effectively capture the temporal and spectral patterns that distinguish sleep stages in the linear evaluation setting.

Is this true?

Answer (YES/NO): NO